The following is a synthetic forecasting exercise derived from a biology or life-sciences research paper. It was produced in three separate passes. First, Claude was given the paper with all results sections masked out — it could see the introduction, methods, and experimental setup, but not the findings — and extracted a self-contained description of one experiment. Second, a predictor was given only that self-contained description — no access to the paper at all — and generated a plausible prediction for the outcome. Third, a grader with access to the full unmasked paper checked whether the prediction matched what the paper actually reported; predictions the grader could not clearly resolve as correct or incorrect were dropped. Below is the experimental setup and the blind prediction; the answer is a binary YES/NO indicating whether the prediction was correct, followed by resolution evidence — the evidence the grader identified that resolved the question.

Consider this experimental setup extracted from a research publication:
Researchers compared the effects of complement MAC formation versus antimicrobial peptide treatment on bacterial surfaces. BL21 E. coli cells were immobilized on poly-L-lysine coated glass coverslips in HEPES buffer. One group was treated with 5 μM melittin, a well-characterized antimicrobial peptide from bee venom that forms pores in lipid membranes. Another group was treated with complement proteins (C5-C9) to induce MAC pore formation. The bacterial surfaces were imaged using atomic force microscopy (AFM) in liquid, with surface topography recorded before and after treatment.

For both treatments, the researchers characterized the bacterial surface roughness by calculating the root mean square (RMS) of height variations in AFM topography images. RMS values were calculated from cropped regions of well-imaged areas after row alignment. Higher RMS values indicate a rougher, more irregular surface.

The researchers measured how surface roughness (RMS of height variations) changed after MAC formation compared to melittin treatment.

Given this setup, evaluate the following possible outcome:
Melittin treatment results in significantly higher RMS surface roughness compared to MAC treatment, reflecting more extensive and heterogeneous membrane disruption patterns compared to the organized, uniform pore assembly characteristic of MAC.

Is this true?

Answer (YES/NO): NO